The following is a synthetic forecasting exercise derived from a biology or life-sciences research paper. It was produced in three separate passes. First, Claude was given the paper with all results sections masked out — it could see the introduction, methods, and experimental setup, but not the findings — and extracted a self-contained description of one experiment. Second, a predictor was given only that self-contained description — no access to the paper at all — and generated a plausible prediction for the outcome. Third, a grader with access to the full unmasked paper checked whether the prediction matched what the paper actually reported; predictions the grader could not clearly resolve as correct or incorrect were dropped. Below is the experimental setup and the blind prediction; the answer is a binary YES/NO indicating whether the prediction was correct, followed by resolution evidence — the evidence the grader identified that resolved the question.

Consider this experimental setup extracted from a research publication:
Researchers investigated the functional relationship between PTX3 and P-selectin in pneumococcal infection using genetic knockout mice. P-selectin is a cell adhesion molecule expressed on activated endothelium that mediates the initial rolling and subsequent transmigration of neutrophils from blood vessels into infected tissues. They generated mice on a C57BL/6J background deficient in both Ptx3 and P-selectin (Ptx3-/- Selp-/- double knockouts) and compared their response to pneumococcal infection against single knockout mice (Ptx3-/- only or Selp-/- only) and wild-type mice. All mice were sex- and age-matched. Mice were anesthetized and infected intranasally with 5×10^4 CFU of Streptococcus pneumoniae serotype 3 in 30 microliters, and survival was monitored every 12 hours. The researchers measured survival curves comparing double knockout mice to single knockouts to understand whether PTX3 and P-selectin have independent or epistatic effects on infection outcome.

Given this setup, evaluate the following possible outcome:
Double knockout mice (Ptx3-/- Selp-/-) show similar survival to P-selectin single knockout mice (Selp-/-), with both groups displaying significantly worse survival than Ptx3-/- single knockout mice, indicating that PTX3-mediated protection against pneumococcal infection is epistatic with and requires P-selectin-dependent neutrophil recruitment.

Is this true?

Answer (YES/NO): NO